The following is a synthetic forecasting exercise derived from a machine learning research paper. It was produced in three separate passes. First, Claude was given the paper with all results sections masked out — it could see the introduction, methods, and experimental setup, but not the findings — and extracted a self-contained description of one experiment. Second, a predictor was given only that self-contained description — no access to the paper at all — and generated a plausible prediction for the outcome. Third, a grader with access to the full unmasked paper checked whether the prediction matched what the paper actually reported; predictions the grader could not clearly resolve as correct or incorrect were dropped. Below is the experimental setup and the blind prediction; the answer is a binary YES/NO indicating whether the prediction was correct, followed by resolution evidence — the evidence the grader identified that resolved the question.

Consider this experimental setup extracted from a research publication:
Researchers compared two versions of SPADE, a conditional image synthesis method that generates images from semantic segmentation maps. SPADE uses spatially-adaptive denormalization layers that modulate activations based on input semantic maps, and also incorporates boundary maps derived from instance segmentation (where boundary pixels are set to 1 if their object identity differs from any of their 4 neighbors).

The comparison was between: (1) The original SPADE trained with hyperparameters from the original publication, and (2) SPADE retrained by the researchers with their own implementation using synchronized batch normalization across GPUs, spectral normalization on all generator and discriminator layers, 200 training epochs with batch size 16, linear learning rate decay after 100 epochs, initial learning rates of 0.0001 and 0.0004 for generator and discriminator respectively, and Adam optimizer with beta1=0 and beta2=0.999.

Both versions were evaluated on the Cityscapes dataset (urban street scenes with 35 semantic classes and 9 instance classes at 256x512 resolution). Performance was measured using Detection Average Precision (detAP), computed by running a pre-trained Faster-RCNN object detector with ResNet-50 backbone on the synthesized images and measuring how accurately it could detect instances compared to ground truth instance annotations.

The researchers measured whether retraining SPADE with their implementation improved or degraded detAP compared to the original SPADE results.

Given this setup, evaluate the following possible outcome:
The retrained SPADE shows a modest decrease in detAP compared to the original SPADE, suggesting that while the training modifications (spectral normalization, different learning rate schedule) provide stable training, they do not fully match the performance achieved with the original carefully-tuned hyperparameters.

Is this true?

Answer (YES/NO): NO